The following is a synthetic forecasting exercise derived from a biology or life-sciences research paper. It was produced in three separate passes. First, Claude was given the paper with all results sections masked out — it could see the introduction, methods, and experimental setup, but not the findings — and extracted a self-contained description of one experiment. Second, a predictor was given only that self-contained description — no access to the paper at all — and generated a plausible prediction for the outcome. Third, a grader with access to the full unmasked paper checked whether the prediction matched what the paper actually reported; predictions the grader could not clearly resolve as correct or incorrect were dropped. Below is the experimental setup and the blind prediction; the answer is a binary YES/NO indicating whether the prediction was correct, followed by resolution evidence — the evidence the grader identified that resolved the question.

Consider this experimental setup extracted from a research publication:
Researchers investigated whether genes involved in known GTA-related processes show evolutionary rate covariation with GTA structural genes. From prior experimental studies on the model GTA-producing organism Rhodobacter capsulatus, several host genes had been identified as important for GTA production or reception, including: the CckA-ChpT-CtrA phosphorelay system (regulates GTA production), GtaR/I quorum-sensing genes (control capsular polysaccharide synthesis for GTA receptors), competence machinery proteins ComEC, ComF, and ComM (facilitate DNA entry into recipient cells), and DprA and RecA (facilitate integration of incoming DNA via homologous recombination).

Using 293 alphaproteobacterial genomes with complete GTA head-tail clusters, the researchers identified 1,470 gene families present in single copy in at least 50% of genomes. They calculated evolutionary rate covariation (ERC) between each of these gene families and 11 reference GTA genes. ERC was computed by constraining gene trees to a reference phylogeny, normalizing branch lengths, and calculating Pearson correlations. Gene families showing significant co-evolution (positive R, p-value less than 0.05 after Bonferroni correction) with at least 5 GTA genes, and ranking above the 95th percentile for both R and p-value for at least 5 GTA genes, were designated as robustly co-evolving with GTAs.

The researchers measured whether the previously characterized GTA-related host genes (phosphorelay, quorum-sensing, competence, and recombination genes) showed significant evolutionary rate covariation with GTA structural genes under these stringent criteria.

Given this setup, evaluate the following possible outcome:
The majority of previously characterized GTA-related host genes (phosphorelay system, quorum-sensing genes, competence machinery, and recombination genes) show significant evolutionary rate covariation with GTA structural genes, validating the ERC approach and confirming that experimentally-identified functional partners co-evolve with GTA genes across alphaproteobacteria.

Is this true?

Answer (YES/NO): NO